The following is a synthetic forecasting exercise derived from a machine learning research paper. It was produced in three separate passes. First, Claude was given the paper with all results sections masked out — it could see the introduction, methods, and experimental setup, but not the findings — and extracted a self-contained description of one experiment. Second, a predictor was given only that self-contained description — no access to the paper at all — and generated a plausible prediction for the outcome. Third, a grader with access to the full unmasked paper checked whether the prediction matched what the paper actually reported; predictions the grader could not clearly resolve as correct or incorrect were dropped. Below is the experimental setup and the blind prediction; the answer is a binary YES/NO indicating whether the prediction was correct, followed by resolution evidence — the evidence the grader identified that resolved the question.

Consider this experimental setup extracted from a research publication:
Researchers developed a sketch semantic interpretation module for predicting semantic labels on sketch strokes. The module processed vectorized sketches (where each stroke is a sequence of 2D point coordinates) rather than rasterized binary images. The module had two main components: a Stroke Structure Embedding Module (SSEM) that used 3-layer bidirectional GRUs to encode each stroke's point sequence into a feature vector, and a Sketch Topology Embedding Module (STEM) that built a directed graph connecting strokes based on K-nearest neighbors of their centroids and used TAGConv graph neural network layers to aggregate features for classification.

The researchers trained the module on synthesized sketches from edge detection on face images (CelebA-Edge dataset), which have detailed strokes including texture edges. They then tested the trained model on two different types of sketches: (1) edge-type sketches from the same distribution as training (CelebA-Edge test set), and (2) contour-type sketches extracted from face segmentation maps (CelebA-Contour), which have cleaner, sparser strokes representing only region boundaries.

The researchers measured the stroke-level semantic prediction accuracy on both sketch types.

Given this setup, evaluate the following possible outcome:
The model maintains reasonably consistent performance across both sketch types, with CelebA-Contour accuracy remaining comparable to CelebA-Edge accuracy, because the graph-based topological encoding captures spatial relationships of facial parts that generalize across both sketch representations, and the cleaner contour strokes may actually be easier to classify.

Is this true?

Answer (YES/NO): YES